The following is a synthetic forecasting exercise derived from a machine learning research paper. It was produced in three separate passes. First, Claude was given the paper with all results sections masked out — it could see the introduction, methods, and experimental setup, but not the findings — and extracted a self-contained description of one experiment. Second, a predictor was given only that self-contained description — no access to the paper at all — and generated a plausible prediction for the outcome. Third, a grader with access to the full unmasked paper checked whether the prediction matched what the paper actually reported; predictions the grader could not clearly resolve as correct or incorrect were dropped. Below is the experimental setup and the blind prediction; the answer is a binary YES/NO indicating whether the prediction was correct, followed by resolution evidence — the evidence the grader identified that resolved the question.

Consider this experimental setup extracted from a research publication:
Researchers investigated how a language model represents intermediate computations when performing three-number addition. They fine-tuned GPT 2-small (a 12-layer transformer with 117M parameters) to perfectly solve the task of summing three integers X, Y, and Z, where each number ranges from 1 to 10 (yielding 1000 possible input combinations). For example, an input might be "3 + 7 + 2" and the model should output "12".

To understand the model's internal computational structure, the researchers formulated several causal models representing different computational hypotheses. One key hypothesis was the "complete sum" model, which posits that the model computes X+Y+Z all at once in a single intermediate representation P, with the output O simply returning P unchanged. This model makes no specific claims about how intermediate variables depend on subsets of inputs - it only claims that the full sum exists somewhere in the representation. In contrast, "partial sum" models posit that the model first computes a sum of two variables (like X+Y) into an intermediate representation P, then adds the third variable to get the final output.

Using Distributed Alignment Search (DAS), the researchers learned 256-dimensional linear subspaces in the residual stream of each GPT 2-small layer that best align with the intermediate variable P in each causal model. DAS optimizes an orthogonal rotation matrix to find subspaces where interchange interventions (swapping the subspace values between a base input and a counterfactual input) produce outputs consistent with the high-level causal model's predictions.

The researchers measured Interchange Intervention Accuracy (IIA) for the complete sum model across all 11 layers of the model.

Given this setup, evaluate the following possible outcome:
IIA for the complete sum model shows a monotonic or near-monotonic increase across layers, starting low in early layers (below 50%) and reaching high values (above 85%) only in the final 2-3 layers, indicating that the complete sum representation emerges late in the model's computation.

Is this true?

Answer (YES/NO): NO